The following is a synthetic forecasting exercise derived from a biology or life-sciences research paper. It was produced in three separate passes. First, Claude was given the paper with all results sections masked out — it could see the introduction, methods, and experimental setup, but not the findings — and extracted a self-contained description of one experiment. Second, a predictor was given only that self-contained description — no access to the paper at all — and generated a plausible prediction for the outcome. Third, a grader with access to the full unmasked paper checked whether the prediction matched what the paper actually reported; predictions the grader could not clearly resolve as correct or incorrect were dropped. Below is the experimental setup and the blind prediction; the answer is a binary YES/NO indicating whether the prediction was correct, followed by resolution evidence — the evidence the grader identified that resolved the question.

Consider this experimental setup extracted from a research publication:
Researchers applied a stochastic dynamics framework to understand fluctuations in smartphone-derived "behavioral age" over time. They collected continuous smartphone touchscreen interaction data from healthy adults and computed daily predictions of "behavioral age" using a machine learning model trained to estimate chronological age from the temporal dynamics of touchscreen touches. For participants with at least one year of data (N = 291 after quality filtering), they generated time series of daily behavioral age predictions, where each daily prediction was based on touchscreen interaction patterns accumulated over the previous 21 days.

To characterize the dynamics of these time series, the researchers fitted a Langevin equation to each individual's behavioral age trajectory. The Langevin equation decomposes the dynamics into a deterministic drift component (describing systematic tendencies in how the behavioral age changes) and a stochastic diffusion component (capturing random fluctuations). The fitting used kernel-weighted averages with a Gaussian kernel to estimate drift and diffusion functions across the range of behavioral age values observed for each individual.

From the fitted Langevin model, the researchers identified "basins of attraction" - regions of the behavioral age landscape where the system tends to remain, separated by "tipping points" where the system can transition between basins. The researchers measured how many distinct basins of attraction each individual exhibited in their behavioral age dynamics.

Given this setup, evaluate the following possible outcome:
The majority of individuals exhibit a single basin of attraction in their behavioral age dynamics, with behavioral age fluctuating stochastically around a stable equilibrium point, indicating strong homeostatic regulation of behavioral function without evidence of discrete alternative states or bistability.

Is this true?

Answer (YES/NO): NO